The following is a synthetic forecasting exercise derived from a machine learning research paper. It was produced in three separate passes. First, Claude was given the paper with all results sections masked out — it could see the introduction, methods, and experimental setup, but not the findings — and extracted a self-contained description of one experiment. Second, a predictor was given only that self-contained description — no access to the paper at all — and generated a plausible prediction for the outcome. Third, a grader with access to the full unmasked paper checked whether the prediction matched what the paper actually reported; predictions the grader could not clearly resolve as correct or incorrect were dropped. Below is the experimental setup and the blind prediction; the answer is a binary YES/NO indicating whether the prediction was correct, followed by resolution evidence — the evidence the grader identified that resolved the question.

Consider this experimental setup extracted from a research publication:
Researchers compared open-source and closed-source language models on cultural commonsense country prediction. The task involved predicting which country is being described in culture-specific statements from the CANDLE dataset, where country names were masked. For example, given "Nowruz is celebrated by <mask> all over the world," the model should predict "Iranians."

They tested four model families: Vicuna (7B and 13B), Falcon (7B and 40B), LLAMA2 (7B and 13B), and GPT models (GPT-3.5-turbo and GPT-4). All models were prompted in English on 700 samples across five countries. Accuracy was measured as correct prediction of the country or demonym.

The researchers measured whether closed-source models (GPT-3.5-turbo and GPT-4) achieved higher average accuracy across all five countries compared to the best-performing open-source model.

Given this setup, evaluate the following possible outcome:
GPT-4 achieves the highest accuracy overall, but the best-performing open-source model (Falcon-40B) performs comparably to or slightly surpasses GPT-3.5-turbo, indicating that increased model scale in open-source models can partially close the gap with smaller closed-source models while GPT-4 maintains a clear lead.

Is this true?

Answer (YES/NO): NO